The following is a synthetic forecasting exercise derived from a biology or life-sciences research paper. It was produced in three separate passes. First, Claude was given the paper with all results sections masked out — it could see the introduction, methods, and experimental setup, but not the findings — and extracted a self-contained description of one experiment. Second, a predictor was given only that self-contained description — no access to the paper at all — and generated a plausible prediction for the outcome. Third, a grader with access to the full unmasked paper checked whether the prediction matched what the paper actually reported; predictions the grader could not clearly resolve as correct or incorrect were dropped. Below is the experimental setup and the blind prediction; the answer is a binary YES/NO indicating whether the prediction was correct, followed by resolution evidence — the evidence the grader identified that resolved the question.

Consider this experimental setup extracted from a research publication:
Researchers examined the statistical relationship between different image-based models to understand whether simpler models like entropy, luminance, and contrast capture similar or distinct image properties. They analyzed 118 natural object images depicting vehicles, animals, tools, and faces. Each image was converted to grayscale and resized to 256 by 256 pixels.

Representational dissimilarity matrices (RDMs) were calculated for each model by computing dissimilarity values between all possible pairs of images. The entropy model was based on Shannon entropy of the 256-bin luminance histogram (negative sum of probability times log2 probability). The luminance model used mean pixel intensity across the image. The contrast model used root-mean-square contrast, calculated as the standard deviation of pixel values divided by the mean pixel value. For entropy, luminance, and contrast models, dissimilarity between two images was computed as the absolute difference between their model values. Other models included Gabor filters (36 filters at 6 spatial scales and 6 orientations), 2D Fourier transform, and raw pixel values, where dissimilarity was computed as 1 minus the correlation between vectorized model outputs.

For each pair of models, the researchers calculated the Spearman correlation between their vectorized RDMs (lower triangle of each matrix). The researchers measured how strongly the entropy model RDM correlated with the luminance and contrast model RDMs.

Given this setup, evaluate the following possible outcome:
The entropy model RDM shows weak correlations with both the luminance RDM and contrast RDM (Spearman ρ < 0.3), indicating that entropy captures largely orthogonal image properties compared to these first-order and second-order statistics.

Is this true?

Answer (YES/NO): NO